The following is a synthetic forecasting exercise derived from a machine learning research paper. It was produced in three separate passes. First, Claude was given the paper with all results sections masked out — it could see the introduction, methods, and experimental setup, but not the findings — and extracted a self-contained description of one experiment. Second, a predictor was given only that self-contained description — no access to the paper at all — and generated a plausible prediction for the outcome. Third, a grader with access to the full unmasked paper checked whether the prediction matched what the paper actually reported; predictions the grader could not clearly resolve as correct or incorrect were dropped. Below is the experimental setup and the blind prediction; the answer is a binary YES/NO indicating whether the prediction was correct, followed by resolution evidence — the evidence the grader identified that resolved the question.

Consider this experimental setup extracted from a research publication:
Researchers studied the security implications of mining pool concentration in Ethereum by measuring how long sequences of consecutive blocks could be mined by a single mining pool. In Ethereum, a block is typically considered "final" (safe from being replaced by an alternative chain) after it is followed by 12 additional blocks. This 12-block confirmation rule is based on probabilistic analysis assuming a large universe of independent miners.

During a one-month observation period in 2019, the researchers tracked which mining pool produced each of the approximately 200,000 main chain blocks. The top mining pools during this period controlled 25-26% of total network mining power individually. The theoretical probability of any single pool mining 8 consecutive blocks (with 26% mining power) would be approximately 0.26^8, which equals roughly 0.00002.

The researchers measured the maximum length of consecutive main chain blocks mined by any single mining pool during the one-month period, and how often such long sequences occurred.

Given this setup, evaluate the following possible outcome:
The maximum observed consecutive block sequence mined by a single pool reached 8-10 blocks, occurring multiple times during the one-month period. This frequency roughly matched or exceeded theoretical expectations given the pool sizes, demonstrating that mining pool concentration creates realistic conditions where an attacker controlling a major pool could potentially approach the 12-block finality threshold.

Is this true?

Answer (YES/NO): YES